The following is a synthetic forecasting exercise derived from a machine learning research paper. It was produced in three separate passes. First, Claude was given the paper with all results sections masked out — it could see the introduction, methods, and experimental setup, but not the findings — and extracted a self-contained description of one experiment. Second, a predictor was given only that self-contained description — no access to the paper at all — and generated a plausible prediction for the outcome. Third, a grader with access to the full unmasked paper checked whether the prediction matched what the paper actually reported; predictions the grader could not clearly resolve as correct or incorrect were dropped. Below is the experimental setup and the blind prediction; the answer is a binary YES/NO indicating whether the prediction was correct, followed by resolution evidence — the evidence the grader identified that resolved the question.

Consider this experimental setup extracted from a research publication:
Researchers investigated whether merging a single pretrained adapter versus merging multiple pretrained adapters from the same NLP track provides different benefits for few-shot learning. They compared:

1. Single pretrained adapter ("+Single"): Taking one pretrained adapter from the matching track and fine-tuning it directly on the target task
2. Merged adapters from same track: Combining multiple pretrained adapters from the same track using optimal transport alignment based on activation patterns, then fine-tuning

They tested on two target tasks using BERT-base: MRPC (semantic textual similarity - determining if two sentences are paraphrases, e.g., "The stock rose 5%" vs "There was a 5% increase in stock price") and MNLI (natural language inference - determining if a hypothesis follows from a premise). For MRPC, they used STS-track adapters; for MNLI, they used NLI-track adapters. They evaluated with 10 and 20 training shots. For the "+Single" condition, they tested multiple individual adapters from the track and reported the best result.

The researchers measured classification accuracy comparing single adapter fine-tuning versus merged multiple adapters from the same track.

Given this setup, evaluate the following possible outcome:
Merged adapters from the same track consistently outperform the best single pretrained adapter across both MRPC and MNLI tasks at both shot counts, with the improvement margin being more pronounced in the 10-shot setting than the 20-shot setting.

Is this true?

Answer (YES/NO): YES